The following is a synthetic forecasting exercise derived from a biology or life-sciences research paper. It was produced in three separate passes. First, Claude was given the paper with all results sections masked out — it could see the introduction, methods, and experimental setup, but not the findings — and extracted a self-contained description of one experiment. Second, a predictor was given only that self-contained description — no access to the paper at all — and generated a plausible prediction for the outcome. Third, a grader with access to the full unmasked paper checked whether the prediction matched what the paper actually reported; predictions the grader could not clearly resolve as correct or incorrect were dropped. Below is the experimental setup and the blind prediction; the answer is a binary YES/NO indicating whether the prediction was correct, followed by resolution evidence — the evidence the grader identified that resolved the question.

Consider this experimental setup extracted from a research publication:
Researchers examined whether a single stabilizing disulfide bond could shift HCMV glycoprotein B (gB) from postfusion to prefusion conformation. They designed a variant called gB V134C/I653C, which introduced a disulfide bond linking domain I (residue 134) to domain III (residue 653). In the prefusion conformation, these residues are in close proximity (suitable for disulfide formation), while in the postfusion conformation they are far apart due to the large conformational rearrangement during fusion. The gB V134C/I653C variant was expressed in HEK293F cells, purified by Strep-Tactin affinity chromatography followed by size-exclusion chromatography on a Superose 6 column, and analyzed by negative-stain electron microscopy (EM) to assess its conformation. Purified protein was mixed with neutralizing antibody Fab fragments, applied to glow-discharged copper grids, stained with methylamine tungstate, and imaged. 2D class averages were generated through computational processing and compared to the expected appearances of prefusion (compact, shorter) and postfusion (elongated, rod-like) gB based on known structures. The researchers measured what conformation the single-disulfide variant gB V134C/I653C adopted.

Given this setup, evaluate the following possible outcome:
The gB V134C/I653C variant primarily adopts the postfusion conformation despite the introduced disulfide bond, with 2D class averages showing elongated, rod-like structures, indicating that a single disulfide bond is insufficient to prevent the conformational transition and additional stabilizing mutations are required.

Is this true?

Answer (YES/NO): NO